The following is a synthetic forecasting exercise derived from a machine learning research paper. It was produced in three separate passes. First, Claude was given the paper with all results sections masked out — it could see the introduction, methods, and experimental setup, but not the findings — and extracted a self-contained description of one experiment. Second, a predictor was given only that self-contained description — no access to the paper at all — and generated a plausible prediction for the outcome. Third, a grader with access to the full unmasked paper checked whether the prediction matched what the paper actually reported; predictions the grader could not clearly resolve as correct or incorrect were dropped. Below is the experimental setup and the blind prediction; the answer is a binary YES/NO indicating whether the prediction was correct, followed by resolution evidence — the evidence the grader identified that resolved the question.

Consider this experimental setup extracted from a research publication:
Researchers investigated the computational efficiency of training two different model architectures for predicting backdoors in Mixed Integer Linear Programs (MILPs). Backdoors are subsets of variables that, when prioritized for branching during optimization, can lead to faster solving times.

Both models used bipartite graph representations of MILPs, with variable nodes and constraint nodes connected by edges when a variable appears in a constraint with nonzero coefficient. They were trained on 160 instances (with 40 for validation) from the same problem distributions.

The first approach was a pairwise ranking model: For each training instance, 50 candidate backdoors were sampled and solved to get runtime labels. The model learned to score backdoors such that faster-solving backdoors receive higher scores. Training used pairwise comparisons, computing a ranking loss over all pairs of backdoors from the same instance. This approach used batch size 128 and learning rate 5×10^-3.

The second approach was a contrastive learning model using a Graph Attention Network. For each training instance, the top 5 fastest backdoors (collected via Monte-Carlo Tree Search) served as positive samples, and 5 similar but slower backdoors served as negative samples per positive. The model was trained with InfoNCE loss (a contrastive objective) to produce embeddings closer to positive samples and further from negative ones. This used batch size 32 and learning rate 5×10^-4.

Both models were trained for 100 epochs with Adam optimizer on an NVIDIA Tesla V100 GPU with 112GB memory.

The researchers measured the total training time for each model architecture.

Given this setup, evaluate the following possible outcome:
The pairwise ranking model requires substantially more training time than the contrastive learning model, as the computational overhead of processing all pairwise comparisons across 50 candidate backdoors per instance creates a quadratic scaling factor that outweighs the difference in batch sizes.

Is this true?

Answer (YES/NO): YES